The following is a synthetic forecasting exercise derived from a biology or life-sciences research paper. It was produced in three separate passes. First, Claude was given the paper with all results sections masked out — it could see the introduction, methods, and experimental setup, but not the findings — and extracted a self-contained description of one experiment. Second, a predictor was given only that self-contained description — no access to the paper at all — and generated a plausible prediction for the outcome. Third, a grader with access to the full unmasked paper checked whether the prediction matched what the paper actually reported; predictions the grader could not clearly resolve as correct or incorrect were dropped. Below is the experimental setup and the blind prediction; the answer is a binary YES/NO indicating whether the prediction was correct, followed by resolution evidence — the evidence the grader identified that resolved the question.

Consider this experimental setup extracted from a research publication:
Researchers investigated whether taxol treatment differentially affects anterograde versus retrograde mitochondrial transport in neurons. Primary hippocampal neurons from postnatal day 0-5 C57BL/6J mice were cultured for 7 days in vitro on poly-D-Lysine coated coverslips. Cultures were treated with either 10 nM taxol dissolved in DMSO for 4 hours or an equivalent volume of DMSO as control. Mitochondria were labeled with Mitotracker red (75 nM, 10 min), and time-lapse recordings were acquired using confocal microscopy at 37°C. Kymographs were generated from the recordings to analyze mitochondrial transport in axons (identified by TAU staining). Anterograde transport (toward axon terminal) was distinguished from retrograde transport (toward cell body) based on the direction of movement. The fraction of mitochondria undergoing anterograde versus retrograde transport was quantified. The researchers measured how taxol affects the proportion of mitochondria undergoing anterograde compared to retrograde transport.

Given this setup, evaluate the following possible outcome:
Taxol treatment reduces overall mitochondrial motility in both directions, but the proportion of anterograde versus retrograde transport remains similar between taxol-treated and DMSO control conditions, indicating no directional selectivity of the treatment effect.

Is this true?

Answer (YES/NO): NO